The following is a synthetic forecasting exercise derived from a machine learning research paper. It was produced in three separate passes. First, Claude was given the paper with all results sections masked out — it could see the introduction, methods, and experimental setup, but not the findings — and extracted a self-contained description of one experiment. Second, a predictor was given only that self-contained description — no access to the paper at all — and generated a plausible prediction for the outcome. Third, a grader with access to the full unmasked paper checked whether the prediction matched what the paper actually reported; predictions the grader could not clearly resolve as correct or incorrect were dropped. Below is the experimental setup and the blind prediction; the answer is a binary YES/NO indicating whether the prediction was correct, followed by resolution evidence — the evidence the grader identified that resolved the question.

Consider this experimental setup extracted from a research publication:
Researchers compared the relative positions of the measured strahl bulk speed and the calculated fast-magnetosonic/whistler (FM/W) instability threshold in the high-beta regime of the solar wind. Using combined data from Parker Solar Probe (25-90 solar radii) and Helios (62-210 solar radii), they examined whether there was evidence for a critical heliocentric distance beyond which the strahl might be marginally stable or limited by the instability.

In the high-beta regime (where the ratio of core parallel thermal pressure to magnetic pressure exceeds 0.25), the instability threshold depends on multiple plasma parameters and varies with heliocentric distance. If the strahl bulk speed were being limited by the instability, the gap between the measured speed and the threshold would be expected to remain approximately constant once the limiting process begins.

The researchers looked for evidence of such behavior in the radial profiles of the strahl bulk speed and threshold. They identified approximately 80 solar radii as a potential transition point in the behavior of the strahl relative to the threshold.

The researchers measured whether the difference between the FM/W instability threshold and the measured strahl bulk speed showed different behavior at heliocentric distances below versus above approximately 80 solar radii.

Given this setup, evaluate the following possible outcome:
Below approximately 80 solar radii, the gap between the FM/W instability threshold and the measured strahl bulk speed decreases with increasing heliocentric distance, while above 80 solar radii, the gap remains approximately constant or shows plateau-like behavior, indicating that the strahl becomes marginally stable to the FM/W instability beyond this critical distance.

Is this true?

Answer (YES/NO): NO